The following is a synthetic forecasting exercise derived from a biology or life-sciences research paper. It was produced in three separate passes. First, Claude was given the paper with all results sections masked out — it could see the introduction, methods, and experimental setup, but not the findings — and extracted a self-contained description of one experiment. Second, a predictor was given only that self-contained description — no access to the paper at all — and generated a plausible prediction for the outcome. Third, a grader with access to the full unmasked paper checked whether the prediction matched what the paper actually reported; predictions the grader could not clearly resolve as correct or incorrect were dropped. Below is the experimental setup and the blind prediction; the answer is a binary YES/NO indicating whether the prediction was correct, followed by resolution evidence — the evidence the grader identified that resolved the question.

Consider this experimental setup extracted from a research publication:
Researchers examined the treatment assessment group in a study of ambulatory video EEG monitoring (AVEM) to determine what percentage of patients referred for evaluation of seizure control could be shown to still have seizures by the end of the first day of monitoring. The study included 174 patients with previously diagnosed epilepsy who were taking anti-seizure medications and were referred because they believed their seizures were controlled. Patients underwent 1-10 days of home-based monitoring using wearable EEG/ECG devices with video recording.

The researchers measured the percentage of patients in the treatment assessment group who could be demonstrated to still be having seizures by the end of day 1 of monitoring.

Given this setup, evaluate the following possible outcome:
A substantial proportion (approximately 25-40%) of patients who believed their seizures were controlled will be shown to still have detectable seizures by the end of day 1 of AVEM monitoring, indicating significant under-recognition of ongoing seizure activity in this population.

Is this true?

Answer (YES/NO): NO